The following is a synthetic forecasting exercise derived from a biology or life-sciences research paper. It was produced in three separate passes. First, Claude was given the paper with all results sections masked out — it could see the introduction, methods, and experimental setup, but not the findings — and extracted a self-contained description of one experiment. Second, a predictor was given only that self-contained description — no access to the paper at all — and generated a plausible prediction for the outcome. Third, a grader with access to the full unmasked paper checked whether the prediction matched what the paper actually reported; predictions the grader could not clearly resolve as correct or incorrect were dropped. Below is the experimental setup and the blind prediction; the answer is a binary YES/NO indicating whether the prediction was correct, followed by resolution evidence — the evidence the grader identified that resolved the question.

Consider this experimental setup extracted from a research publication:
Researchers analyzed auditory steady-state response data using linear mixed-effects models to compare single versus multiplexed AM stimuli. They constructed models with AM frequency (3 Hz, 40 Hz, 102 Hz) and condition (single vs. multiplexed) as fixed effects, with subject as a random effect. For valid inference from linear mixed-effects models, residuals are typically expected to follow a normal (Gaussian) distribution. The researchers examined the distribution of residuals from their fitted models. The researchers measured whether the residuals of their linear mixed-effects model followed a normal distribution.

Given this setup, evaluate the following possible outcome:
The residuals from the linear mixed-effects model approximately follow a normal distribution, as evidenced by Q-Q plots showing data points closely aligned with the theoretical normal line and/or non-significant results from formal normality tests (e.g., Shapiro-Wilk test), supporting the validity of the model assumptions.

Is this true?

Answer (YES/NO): NO